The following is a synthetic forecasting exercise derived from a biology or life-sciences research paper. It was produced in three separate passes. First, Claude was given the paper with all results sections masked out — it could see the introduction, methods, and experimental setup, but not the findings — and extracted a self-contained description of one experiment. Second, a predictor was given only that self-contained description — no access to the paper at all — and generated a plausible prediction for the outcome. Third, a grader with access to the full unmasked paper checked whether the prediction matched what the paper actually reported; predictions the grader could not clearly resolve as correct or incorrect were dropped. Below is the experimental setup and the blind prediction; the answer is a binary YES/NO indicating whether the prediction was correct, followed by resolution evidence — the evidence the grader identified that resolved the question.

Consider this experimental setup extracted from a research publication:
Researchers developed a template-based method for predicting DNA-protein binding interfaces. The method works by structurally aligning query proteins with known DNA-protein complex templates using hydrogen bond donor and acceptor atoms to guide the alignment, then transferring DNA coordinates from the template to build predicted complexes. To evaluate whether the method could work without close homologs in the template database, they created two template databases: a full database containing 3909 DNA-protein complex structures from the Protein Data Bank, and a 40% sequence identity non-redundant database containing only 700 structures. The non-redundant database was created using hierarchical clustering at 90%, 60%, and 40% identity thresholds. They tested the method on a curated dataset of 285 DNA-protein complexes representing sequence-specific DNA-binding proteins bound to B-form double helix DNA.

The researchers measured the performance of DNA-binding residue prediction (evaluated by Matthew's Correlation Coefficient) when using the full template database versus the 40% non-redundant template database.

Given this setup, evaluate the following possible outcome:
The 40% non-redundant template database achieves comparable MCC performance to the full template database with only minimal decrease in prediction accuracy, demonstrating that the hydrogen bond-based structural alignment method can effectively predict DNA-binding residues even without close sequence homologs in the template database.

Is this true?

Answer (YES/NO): NO